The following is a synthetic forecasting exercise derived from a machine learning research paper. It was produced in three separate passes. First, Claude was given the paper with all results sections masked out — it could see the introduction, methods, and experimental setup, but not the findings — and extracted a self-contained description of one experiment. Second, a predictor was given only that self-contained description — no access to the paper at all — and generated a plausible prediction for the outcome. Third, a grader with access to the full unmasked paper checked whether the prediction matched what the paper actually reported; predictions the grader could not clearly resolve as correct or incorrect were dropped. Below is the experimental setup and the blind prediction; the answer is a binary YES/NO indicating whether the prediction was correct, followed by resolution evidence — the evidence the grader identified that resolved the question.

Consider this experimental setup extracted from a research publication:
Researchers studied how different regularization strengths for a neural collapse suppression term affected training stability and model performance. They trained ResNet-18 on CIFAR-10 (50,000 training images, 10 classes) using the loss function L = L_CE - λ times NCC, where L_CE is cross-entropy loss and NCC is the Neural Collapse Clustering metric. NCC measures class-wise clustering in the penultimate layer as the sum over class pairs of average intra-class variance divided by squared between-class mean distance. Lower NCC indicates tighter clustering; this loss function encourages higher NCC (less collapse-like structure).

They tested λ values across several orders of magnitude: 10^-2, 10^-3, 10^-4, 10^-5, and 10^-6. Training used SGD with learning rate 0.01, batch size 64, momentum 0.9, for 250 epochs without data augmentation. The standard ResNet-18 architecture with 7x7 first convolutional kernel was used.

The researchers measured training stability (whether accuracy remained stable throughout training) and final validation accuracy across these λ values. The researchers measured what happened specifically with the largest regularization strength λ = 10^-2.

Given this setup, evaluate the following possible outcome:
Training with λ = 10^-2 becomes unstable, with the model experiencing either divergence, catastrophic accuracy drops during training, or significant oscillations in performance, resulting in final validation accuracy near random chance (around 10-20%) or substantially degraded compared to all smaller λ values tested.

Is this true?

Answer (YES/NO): YES